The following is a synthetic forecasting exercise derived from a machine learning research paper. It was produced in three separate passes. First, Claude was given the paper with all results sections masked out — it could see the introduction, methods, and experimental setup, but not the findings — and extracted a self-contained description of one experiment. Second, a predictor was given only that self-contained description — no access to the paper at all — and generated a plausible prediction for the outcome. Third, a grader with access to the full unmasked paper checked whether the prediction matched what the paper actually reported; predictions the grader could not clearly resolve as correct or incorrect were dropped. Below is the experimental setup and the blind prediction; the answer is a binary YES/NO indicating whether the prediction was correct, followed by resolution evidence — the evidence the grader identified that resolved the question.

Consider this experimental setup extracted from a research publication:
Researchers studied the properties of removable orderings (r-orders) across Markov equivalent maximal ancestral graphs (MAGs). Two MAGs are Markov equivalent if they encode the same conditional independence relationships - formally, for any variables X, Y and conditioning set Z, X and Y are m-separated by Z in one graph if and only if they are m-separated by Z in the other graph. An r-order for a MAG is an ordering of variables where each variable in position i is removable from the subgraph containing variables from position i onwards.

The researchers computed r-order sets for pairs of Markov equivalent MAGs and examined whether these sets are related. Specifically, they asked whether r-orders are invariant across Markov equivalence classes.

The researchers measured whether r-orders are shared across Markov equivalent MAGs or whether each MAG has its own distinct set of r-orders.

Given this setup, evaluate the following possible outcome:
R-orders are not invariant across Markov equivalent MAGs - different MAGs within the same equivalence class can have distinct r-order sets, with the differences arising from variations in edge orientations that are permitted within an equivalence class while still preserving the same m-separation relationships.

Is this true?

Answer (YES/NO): NO